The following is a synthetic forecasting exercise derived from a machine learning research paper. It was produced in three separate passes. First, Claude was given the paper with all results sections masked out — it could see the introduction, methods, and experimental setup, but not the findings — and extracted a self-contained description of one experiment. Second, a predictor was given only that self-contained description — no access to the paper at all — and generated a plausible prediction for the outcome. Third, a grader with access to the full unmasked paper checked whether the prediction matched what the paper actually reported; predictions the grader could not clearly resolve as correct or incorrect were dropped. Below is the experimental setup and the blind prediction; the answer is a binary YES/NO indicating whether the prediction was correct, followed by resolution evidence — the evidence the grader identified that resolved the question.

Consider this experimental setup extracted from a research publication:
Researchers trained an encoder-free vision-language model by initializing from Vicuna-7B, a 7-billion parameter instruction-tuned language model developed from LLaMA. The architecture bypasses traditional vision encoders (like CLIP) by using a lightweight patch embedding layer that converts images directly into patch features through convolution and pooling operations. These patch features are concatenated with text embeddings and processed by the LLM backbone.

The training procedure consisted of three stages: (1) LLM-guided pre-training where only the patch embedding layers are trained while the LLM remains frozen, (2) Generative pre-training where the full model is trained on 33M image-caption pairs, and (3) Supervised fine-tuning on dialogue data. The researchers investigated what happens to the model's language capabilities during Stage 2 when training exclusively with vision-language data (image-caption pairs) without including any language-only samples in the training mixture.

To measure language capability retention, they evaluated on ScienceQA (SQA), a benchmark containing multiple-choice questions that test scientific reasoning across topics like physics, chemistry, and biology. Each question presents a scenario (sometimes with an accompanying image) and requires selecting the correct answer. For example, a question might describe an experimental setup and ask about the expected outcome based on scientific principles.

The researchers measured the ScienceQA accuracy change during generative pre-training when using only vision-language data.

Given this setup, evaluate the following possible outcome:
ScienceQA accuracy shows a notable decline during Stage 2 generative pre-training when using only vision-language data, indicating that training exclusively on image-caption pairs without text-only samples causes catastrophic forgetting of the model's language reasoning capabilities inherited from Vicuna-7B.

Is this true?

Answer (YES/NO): YES